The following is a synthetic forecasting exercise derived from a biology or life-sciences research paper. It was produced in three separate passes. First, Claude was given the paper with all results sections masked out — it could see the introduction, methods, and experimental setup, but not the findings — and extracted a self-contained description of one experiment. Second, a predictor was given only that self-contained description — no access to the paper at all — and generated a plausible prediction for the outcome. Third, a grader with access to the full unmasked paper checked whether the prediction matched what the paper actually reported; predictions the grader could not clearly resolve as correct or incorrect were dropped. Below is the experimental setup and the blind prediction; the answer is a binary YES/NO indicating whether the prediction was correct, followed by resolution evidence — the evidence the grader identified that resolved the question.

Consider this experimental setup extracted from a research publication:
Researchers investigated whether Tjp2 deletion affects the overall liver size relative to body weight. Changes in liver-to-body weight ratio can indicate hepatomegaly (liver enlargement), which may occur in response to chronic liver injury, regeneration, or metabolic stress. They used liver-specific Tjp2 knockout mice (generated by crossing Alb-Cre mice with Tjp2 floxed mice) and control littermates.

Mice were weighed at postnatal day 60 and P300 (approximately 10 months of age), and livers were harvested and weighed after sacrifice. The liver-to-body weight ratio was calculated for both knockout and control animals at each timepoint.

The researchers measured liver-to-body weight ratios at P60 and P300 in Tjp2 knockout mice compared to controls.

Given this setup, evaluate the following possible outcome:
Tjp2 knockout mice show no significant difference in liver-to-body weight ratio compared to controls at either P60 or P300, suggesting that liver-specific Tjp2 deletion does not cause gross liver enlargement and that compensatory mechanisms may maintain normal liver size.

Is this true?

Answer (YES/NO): NO